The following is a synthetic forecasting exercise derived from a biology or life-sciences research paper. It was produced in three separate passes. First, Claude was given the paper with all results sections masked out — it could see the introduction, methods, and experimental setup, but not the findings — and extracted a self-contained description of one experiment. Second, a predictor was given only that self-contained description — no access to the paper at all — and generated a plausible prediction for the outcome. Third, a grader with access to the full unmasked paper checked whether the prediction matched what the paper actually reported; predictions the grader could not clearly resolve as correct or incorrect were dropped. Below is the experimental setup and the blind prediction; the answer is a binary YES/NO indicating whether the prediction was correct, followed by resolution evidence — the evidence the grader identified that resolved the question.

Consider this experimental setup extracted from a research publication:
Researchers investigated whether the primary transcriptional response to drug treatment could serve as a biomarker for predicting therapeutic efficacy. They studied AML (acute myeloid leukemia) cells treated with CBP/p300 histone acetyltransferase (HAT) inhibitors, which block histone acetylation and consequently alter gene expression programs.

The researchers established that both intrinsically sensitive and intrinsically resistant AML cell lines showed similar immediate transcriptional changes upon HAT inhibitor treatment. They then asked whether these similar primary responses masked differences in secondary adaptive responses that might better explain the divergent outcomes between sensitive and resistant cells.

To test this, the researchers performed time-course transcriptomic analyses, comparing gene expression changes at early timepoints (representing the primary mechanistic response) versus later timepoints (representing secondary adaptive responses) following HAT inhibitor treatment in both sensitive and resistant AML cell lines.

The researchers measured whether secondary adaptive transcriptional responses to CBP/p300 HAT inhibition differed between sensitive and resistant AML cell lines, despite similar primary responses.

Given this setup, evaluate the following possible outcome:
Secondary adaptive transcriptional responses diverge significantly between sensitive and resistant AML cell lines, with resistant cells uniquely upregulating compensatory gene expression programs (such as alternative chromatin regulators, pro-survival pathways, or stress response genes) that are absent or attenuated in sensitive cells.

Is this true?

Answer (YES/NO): NO